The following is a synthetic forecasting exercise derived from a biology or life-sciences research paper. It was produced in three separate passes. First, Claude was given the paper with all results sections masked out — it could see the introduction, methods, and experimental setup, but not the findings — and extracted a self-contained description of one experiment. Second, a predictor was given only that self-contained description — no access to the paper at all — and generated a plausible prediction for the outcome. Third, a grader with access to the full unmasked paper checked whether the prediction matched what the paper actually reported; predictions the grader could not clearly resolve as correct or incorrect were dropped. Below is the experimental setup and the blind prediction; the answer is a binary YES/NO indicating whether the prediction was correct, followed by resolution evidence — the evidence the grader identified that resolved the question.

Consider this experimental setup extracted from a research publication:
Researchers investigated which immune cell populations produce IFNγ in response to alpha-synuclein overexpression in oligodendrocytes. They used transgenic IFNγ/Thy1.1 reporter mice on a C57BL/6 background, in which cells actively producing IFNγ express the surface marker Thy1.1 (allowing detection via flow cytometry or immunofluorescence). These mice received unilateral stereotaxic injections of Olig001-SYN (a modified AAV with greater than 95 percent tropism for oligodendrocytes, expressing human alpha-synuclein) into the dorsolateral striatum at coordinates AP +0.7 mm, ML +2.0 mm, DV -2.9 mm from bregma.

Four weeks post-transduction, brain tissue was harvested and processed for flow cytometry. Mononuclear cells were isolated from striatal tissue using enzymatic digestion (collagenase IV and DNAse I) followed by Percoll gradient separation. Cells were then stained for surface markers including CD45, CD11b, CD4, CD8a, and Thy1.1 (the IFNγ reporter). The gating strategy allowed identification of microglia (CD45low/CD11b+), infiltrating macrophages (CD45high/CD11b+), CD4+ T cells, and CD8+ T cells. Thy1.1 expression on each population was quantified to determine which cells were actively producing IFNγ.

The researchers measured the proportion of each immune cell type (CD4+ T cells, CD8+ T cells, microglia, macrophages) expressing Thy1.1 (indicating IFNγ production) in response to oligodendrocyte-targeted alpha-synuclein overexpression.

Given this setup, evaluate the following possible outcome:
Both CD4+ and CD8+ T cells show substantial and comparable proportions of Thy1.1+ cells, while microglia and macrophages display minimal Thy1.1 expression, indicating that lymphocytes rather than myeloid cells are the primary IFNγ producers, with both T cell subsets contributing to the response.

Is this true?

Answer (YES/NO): NO